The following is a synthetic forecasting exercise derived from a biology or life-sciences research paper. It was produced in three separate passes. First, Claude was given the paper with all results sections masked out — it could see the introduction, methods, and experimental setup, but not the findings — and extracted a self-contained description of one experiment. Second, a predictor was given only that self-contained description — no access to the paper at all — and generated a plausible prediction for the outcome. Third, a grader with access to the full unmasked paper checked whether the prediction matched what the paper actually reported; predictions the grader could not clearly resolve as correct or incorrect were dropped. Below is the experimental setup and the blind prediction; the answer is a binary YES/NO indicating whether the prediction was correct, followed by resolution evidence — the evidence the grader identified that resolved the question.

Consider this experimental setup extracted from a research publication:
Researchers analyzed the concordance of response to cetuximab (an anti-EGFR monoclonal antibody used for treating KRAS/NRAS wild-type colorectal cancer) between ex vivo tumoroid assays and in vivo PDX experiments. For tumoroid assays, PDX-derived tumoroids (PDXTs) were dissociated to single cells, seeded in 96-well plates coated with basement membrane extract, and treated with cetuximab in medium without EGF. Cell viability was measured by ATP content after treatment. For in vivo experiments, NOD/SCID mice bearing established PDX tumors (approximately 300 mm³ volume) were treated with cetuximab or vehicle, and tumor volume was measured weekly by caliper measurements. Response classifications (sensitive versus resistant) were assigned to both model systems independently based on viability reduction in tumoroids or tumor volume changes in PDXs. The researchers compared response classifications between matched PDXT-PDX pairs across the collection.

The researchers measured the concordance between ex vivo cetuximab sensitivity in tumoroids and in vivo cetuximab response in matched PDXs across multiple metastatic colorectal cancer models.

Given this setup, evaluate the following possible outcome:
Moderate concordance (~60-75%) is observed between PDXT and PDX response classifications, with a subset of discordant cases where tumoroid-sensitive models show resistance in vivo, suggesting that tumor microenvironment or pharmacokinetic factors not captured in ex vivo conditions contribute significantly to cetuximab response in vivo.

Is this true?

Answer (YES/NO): NO